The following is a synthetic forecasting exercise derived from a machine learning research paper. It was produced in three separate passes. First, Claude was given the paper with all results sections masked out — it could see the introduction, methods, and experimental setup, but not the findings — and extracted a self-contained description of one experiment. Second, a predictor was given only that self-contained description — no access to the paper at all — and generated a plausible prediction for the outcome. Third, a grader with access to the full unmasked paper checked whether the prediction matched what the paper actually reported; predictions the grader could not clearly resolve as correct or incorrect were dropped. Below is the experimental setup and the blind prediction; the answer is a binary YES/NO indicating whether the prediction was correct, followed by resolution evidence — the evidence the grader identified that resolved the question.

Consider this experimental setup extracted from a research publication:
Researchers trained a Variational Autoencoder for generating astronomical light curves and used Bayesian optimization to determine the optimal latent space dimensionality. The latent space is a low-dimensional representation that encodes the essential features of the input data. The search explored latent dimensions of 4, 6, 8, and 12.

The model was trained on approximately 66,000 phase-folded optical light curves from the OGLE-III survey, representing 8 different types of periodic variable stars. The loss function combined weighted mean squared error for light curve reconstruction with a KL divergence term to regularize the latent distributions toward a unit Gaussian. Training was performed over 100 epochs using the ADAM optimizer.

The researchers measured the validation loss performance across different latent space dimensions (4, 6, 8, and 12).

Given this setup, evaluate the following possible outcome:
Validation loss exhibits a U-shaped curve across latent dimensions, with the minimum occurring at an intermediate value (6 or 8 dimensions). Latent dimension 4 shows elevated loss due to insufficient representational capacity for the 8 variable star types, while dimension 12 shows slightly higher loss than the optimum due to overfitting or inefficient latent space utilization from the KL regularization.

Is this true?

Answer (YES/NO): NO